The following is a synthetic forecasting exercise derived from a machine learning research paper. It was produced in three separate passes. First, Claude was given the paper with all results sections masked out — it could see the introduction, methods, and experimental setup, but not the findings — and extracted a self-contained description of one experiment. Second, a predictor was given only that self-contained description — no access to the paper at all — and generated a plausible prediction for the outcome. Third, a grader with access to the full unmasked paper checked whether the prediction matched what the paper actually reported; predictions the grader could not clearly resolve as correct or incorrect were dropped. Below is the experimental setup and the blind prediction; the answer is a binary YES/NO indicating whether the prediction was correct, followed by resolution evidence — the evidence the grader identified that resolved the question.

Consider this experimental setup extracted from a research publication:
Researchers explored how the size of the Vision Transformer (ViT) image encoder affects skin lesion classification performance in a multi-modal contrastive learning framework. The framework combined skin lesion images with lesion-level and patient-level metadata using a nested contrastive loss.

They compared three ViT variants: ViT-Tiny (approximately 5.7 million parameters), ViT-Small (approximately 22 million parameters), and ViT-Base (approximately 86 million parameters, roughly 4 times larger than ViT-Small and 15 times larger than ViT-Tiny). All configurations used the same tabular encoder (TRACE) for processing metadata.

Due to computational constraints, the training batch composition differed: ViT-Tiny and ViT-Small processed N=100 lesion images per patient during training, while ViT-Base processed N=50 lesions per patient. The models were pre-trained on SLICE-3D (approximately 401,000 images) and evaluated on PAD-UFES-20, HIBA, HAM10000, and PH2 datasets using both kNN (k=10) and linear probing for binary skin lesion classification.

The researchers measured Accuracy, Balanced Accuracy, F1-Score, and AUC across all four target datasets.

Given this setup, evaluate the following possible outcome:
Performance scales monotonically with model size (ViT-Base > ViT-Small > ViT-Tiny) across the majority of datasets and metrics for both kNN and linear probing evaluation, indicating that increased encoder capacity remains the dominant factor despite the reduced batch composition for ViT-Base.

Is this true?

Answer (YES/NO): NO